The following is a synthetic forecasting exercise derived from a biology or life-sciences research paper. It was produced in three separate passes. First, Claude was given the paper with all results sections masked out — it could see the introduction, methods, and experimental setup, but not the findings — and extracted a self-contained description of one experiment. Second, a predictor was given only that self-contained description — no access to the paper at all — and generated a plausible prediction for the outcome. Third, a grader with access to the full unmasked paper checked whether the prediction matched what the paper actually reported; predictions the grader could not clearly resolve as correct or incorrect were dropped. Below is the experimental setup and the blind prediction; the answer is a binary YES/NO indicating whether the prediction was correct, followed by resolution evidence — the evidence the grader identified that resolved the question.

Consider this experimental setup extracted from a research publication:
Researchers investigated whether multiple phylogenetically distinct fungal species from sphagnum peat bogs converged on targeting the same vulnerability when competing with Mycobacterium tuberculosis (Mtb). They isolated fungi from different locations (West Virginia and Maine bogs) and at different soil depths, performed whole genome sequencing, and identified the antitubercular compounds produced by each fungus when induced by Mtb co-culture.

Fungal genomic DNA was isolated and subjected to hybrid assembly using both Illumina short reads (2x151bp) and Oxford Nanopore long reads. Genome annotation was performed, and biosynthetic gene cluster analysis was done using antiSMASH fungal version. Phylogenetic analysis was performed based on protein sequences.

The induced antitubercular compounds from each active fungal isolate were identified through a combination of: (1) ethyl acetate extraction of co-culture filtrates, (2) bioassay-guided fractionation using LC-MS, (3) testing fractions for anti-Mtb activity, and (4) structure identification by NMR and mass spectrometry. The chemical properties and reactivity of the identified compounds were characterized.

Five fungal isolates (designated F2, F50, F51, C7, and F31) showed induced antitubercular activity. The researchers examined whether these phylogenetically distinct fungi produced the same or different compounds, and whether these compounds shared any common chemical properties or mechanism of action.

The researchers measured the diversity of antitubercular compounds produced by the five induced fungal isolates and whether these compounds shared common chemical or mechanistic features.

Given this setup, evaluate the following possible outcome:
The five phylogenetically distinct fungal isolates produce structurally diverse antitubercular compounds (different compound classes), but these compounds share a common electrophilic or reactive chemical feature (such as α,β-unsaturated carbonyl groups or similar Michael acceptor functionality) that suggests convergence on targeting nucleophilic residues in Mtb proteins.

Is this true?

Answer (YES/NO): YES